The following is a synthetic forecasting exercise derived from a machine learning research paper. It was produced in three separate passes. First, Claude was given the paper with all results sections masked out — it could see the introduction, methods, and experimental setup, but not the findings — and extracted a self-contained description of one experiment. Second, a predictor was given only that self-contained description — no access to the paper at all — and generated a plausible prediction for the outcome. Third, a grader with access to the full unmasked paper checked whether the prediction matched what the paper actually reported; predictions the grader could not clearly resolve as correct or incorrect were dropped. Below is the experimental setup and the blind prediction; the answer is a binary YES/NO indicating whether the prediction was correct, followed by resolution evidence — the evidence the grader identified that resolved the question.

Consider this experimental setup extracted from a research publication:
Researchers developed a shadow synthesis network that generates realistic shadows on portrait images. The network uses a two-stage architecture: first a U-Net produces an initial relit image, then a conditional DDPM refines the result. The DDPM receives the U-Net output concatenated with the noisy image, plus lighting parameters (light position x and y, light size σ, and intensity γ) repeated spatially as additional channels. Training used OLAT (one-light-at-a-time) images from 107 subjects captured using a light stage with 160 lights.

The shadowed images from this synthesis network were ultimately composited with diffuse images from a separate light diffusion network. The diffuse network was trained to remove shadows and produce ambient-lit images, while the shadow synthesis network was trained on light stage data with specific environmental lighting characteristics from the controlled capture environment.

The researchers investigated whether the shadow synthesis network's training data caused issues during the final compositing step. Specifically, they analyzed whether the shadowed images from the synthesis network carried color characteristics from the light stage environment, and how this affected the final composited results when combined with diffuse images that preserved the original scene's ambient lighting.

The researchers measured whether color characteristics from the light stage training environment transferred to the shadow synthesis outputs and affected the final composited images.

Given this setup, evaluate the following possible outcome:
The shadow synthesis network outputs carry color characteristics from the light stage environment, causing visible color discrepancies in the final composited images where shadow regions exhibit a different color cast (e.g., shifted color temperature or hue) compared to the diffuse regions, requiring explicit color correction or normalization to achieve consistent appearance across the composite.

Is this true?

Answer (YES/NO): YES